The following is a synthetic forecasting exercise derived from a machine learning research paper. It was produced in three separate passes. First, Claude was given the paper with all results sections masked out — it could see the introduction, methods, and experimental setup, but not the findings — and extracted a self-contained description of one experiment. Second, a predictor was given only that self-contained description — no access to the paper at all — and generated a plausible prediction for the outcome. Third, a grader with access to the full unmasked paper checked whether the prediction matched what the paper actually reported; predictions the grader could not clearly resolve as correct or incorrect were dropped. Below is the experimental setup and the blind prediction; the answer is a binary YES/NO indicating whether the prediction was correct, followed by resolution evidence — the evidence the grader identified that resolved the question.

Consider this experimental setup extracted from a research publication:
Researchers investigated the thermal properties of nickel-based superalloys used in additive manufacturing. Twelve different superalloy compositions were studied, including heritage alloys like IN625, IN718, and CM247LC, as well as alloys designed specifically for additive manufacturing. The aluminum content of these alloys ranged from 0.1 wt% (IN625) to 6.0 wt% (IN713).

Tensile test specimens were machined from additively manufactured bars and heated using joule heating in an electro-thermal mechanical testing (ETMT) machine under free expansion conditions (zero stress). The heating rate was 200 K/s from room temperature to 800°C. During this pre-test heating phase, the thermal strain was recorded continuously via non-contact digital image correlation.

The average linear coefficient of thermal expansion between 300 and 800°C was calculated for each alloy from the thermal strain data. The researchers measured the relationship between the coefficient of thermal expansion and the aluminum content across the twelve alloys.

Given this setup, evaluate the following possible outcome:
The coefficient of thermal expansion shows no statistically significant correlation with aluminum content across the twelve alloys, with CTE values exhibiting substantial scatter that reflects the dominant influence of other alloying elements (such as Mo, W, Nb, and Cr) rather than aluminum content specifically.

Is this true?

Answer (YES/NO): NO